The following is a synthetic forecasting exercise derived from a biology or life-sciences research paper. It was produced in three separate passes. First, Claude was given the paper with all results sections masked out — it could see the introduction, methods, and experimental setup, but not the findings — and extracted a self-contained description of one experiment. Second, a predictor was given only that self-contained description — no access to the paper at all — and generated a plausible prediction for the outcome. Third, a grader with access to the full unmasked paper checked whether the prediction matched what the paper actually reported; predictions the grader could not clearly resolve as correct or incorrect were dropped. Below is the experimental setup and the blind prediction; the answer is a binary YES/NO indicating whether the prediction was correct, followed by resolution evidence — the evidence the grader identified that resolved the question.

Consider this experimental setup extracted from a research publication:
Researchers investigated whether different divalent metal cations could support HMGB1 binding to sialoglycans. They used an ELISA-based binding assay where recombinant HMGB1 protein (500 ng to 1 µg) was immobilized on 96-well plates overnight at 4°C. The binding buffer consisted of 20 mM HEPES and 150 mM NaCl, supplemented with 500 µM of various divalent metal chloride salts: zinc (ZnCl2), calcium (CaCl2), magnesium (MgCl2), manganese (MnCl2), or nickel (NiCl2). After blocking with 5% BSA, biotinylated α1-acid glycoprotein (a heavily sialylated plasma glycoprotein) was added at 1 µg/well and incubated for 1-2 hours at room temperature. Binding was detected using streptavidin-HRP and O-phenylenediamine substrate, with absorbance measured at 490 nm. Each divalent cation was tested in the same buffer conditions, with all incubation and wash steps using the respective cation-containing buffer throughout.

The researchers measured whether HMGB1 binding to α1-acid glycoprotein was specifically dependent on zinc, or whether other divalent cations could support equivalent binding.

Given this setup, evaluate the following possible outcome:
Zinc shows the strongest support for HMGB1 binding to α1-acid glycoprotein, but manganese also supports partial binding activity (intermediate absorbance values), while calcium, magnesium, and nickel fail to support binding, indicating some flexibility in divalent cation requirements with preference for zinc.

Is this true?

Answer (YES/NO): NO